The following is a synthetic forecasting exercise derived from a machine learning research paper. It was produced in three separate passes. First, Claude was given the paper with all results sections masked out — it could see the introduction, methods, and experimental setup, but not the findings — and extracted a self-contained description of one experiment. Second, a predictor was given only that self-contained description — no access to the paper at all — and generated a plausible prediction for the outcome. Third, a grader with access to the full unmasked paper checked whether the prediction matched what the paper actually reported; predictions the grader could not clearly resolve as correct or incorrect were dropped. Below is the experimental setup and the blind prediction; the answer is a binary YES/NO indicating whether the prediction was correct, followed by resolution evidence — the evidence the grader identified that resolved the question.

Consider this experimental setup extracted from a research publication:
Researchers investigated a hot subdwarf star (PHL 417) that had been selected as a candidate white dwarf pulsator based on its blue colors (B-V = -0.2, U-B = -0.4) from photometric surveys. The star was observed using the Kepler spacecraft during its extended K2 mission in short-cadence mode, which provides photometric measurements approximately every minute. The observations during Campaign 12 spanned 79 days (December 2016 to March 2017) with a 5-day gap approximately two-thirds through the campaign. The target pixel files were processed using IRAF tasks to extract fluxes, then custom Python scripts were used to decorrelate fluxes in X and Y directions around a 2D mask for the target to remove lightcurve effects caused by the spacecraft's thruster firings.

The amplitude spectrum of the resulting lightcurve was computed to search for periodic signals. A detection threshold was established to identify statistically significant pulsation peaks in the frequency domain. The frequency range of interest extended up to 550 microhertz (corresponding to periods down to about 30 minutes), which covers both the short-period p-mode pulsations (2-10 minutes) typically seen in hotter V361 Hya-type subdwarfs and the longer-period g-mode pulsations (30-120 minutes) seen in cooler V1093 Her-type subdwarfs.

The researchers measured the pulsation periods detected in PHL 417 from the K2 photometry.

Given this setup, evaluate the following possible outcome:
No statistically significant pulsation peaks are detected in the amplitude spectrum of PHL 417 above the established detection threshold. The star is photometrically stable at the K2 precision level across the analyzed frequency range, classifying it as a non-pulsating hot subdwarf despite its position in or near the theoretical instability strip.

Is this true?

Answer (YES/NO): NO